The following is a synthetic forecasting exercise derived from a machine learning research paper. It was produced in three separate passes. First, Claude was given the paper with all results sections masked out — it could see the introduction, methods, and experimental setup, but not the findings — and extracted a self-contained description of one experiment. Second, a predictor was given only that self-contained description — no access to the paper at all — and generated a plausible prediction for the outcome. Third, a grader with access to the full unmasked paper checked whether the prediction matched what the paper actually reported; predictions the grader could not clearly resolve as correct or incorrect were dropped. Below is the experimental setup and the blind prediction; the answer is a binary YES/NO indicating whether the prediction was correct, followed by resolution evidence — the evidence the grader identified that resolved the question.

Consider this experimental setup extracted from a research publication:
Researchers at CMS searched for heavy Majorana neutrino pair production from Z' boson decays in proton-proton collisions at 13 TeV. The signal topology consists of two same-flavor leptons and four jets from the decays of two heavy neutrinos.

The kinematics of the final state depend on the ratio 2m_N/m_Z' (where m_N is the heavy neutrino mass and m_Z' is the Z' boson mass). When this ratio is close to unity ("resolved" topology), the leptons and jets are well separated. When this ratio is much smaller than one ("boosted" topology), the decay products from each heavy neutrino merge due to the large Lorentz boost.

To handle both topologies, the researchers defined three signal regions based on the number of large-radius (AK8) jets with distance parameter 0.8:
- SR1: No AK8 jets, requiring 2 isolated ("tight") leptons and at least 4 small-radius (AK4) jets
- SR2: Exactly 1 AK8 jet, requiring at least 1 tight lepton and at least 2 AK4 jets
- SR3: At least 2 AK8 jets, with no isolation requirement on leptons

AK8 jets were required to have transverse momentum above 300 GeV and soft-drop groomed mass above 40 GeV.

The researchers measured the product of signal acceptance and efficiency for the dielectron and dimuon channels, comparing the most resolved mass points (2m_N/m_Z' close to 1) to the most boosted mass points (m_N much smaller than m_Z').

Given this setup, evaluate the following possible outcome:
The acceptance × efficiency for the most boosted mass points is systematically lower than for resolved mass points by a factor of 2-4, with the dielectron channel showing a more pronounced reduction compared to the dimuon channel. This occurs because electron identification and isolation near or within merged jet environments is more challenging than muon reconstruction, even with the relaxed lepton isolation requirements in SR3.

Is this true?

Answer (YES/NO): NO